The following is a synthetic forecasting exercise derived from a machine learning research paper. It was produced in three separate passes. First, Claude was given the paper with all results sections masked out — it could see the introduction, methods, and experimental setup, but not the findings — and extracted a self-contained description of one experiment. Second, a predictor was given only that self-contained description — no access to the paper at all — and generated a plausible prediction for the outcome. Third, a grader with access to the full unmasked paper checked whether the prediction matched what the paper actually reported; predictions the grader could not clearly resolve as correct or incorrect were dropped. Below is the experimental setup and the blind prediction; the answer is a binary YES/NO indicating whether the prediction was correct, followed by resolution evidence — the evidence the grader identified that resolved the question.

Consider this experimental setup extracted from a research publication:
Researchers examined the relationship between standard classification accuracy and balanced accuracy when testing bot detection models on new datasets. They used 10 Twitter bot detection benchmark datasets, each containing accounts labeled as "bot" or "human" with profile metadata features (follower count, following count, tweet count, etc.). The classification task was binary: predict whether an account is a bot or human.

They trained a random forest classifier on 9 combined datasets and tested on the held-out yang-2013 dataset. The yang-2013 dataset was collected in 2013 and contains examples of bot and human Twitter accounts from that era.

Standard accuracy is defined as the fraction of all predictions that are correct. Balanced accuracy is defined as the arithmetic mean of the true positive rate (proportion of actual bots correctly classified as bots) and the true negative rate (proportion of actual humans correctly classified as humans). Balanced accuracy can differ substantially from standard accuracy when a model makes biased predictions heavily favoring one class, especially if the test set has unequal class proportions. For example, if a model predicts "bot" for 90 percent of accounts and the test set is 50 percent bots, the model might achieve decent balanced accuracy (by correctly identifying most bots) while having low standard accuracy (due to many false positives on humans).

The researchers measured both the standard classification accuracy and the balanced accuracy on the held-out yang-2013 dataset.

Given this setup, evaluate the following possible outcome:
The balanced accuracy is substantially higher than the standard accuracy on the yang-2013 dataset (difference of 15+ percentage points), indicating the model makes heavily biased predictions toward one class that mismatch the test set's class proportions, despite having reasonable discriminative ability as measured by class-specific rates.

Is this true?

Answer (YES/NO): YES